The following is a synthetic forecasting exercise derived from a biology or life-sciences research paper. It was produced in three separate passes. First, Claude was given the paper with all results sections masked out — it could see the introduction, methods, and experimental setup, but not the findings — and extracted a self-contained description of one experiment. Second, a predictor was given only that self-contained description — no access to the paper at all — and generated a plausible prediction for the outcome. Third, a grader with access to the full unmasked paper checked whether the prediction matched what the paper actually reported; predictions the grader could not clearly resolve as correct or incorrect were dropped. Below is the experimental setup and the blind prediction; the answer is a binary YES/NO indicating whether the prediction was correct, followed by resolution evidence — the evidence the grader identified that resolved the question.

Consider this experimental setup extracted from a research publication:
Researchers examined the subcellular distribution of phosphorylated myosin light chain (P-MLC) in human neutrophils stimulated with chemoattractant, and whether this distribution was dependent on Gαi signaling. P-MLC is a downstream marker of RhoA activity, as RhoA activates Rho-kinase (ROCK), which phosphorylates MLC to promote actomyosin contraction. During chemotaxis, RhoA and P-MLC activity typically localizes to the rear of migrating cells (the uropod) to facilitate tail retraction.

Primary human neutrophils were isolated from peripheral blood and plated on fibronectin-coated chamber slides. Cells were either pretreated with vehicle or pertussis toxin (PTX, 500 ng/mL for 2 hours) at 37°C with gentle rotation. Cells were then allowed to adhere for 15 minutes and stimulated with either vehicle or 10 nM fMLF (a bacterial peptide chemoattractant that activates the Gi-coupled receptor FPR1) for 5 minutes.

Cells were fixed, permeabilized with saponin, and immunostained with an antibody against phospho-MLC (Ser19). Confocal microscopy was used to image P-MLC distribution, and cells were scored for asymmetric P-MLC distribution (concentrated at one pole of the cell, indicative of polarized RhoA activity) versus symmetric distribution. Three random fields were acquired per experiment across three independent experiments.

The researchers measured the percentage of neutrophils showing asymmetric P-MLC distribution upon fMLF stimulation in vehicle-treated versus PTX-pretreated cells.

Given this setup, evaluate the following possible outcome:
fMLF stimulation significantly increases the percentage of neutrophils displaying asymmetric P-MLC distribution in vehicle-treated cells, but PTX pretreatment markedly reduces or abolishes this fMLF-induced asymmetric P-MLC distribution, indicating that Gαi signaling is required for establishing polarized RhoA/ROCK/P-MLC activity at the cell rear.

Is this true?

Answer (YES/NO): YES